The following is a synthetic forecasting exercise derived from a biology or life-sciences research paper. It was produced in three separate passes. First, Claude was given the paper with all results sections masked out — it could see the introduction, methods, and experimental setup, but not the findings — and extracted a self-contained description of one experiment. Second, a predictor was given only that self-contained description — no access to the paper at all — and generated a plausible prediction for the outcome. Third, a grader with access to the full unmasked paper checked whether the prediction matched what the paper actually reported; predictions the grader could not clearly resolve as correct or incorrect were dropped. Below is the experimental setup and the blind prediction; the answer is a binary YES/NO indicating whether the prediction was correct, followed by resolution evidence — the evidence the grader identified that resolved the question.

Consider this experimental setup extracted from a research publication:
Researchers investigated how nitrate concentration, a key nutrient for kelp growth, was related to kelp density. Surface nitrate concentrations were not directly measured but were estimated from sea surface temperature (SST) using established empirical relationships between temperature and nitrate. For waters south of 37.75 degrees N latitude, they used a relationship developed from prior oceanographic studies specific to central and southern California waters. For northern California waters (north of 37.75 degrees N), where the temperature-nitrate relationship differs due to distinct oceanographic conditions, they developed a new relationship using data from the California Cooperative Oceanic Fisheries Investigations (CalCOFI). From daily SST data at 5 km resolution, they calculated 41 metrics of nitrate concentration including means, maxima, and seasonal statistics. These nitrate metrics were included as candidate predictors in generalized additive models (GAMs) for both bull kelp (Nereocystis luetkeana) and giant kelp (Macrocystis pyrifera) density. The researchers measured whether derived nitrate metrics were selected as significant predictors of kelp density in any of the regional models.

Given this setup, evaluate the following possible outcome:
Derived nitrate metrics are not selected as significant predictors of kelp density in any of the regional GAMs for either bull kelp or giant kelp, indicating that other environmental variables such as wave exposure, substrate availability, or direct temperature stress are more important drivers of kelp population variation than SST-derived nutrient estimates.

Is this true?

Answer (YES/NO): NO